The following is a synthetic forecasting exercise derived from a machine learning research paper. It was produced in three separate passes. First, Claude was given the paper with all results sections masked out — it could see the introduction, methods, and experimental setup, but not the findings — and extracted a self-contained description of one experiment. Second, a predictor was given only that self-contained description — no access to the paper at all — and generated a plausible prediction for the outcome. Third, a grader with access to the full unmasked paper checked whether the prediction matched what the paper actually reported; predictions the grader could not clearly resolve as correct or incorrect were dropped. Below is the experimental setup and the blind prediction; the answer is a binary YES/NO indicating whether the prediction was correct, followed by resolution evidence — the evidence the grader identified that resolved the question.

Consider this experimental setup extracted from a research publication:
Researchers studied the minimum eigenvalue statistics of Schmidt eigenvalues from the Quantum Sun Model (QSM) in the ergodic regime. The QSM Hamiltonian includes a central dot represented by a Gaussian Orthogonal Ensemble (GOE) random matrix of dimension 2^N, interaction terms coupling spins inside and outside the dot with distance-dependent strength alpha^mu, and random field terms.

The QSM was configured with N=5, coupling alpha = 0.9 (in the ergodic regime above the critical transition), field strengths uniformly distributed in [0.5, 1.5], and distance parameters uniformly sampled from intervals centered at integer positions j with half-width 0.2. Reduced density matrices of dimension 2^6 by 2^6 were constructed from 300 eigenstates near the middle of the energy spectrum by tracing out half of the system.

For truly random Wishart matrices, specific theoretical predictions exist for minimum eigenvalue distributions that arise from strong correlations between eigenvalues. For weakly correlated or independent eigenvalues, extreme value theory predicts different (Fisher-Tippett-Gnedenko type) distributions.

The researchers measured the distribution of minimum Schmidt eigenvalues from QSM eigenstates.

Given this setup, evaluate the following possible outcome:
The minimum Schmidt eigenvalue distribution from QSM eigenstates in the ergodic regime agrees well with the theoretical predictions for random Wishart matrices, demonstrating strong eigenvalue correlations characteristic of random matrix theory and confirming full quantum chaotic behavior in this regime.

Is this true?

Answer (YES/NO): NO